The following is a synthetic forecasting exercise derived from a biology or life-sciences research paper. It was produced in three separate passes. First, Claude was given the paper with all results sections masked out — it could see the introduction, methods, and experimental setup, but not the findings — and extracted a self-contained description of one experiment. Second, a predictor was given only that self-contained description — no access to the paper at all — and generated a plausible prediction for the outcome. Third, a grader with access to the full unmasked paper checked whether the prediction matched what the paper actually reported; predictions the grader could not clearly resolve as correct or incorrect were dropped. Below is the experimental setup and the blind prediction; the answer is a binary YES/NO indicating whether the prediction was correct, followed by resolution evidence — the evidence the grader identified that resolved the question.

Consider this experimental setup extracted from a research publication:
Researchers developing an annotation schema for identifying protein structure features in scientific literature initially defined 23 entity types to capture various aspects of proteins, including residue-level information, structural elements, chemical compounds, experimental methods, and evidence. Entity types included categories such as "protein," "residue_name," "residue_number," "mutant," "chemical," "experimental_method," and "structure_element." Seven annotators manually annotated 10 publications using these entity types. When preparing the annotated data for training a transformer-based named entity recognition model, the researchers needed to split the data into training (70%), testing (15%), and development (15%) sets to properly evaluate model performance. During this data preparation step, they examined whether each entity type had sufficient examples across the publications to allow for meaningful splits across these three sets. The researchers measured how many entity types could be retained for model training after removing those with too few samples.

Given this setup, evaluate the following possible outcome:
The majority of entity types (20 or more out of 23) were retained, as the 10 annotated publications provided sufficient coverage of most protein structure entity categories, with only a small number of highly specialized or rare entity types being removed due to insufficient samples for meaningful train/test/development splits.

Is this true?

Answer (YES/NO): NO